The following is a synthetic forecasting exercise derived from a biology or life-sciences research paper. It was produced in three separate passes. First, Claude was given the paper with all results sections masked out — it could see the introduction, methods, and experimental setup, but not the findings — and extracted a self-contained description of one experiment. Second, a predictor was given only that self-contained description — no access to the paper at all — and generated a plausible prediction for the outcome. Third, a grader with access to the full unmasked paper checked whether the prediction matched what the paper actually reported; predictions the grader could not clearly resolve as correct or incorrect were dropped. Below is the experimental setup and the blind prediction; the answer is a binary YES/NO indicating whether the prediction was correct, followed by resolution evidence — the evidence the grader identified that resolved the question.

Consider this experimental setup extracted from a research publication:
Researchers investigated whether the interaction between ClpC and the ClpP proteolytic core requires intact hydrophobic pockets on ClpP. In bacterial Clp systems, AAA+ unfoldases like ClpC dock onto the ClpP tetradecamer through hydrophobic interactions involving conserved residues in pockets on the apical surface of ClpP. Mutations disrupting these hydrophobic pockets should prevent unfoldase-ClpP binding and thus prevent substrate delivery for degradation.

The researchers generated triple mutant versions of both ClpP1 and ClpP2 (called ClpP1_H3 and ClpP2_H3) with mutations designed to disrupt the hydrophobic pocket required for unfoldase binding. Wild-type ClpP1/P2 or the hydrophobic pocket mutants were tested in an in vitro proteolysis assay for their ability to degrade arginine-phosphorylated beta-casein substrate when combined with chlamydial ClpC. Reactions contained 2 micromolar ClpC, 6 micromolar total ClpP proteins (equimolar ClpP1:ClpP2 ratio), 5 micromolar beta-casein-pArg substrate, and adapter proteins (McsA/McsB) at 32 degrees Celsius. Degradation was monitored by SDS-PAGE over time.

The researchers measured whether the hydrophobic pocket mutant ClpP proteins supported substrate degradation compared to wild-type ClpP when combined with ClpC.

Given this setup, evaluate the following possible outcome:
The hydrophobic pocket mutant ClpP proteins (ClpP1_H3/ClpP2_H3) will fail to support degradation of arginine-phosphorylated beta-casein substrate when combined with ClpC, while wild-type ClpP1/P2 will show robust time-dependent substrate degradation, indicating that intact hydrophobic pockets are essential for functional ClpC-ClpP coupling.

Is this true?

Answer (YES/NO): NO